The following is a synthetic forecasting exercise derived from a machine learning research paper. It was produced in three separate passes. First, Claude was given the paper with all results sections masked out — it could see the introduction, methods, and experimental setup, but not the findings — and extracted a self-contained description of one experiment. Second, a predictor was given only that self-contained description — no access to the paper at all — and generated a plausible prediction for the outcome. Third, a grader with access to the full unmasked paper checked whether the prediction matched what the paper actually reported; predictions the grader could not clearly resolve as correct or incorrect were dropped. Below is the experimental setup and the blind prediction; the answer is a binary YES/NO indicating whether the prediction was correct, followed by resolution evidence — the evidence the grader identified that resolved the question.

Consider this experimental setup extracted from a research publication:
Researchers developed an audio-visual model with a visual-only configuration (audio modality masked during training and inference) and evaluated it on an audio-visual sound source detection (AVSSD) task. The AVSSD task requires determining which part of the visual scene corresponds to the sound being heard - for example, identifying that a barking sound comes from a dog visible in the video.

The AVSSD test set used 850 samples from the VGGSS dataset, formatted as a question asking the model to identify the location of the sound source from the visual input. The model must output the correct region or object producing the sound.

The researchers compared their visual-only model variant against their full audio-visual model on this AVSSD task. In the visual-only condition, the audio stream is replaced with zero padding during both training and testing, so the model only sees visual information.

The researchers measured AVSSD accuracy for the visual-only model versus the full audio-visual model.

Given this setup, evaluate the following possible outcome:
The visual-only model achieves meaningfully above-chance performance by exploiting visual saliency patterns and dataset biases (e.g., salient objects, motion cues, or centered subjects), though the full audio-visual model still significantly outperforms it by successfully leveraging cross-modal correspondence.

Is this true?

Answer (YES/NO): YES